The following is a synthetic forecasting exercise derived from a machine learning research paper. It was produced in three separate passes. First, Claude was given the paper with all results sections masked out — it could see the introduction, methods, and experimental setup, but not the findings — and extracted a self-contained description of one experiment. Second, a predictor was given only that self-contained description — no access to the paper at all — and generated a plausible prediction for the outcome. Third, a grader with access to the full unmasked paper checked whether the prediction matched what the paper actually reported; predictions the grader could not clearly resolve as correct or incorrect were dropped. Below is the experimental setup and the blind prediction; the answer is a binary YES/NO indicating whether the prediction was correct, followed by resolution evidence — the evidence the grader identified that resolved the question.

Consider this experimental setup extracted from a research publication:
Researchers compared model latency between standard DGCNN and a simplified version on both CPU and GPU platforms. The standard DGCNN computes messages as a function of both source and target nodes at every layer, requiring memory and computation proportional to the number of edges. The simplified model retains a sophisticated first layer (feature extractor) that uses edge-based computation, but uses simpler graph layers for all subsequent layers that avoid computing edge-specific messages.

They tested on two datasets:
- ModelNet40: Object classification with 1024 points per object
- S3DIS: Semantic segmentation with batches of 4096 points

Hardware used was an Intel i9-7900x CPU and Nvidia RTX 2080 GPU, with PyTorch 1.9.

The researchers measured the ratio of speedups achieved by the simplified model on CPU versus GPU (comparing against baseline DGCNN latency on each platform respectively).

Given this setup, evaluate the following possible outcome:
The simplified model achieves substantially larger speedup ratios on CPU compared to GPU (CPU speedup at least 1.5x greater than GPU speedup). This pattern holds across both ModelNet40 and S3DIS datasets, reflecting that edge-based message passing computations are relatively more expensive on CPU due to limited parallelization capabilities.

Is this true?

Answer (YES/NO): NO